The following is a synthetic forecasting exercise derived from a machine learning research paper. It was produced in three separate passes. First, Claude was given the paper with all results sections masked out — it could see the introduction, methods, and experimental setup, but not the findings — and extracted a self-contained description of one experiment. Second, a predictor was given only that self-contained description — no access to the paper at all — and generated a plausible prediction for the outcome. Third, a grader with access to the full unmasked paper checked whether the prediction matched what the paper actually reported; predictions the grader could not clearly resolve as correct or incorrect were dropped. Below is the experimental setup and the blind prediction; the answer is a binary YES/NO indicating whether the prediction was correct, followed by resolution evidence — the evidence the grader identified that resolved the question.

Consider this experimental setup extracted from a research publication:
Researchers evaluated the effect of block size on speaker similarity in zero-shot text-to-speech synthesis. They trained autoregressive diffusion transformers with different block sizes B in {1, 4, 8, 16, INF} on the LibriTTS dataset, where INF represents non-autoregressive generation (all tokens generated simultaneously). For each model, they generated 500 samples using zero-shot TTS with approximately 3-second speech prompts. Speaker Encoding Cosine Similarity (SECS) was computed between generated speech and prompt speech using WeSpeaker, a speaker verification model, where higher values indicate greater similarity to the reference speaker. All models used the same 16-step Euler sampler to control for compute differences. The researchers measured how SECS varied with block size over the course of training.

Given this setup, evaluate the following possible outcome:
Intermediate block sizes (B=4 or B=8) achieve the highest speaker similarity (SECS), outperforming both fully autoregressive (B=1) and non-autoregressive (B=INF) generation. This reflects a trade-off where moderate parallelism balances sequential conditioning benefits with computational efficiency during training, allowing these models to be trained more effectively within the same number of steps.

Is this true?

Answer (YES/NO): NO